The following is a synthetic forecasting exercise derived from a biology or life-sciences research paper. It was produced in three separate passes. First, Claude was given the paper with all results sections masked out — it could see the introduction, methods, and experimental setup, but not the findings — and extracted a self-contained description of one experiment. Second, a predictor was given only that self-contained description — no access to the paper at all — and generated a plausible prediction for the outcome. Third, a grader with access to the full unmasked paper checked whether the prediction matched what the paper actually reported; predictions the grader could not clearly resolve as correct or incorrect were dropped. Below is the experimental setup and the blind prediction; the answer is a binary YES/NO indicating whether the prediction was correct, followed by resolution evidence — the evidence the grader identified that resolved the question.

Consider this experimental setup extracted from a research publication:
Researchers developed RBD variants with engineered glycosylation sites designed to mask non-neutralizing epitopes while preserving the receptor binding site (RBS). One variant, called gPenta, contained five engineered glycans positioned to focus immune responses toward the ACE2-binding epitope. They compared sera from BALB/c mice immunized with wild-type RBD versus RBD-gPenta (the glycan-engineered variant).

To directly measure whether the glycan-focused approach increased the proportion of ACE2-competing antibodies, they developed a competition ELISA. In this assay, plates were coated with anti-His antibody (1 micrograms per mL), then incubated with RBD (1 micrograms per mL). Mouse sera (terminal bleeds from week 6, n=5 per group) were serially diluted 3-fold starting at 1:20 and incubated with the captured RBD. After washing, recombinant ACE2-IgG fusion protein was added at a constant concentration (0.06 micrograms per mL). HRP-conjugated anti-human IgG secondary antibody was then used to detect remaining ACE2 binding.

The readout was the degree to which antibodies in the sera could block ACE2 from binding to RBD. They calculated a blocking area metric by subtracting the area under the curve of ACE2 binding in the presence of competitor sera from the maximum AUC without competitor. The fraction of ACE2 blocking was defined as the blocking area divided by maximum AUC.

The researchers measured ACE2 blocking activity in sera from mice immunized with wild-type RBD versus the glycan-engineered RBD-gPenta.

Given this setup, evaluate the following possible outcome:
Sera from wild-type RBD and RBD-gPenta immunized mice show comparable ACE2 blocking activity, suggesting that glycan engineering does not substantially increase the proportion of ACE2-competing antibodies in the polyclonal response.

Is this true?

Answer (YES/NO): NO